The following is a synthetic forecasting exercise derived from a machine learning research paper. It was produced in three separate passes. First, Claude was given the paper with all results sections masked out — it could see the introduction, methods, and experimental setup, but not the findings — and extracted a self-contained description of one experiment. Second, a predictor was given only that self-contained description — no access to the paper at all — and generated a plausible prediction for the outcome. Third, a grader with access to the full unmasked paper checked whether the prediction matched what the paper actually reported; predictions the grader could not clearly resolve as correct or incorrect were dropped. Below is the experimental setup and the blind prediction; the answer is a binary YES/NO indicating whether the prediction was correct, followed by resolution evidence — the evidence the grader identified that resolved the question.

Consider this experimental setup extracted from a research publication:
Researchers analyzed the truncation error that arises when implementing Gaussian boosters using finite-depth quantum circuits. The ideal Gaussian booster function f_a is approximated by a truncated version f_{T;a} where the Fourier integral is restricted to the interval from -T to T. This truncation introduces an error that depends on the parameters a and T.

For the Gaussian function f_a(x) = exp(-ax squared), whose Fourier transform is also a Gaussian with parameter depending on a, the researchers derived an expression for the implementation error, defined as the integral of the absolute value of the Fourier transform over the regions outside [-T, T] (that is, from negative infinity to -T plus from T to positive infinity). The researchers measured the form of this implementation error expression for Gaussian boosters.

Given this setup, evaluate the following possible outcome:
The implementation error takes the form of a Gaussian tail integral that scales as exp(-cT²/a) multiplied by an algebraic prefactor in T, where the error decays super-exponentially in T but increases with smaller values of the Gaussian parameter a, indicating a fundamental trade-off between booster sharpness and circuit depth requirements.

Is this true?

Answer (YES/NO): NO